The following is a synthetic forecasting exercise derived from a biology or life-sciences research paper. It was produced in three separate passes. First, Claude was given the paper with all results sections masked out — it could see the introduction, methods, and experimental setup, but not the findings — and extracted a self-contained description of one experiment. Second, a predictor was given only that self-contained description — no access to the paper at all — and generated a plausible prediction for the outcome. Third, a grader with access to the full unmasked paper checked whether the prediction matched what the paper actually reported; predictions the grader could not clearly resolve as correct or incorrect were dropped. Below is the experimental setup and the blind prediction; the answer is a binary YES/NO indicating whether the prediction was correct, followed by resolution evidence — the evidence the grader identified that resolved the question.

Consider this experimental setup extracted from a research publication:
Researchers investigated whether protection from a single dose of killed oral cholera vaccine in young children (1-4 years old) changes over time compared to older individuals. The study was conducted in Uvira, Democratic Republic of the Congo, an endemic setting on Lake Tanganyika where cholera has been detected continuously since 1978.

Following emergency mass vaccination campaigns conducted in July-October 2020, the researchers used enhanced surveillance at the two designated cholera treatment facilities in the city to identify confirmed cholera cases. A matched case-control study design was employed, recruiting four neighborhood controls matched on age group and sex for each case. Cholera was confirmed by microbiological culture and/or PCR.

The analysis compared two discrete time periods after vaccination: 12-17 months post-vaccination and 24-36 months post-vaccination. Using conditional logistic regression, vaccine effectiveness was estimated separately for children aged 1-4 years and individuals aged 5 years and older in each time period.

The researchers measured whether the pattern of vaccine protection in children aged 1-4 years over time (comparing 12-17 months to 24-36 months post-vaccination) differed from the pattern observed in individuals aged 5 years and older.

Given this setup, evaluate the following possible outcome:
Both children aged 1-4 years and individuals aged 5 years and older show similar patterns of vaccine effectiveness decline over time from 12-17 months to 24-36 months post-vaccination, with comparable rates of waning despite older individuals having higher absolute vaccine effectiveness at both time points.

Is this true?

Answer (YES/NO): NO